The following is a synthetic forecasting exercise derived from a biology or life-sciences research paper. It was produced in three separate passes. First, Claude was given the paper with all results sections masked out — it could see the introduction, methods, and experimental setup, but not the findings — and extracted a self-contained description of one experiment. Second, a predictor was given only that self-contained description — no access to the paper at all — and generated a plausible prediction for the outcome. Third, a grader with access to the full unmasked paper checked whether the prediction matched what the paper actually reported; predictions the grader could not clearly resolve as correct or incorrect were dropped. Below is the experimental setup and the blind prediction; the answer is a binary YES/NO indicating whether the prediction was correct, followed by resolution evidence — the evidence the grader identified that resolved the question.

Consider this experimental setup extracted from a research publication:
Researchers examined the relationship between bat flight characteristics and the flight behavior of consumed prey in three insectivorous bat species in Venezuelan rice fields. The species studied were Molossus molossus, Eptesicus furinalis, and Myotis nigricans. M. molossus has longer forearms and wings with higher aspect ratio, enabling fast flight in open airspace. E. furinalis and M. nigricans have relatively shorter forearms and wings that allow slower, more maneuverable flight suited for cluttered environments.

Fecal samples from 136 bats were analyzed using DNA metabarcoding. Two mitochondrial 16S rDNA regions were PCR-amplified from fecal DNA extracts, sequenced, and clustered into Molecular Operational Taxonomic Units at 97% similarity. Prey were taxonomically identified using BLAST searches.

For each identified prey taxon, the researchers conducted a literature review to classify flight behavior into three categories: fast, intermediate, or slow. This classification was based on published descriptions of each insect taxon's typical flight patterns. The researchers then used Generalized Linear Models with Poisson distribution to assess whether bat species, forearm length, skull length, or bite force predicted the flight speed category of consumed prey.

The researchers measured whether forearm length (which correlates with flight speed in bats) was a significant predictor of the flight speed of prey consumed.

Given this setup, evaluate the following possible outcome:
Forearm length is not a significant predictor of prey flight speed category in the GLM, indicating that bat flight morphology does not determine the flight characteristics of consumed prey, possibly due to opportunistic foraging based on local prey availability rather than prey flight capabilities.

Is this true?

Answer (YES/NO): NO